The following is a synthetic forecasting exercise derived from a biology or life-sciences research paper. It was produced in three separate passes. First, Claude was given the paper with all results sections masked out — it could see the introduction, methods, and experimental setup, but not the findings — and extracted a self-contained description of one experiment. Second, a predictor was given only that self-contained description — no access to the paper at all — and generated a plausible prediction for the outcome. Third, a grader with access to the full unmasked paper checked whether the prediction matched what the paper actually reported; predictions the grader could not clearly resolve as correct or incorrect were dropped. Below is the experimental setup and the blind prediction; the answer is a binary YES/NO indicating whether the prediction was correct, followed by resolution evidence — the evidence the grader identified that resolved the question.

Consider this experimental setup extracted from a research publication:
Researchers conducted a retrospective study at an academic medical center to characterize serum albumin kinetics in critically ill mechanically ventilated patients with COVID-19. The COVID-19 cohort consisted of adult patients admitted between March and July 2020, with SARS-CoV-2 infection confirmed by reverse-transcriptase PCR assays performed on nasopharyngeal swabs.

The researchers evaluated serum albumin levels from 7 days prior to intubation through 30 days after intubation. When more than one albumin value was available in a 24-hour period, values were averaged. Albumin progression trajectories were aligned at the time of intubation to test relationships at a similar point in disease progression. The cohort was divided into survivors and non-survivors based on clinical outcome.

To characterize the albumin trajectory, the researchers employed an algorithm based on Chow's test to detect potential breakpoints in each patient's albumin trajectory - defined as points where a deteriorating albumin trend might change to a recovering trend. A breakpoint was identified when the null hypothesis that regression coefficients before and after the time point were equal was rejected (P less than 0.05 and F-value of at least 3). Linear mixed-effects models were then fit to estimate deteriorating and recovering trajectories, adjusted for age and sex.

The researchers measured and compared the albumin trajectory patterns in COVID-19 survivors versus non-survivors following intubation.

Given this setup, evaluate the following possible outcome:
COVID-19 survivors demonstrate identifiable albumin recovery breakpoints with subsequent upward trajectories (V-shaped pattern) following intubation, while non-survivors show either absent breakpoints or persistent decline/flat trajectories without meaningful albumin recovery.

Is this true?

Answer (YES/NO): YES